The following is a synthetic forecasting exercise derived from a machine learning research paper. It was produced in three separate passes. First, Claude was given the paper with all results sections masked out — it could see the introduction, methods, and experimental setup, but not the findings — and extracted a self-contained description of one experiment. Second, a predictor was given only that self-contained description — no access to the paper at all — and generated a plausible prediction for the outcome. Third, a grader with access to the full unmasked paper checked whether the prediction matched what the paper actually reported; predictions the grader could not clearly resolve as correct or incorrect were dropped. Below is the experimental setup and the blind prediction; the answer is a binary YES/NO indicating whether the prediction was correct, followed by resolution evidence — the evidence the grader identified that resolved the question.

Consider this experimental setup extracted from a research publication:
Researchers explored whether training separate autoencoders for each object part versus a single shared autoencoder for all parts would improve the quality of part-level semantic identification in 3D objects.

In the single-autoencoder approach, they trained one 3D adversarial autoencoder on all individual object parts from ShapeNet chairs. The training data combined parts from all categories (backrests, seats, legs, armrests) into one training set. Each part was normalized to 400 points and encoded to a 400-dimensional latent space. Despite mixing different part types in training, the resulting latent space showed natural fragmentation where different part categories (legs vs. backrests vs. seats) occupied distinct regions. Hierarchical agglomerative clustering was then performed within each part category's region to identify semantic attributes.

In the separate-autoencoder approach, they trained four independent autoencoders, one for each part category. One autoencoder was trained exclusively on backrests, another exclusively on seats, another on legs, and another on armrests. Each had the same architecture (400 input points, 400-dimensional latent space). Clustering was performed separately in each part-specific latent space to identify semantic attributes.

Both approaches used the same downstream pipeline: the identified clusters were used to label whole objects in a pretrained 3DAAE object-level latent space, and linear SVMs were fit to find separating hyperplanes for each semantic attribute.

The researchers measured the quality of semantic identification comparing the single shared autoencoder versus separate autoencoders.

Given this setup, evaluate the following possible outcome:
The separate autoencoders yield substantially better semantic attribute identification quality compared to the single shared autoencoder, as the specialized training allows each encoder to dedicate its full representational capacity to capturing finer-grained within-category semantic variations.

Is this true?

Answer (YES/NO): NO